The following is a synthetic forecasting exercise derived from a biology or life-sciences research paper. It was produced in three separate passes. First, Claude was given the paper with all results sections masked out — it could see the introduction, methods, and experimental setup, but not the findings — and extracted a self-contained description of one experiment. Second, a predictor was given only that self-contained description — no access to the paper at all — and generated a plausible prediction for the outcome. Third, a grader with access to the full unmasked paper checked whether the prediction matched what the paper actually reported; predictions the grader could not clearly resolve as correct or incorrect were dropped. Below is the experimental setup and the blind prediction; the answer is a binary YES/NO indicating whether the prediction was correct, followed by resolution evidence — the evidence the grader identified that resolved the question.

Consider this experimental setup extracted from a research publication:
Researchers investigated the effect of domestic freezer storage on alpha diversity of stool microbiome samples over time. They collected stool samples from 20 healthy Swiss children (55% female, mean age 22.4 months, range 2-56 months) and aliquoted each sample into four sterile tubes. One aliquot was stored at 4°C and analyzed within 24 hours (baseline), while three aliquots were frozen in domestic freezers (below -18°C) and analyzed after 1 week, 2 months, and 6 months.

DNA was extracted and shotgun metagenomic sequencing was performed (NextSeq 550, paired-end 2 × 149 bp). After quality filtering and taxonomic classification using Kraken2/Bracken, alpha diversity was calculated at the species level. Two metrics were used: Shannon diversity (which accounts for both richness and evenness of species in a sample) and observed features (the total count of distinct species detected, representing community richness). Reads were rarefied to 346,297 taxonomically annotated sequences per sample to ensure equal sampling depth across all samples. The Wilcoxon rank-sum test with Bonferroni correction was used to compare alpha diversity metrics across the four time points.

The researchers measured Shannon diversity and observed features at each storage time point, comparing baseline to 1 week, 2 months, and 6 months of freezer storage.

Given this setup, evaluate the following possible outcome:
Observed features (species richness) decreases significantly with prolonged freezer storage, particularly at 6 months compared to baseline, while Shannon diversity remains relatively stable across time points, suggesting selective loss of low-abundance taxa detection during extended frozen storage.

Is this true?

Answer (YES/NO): NO